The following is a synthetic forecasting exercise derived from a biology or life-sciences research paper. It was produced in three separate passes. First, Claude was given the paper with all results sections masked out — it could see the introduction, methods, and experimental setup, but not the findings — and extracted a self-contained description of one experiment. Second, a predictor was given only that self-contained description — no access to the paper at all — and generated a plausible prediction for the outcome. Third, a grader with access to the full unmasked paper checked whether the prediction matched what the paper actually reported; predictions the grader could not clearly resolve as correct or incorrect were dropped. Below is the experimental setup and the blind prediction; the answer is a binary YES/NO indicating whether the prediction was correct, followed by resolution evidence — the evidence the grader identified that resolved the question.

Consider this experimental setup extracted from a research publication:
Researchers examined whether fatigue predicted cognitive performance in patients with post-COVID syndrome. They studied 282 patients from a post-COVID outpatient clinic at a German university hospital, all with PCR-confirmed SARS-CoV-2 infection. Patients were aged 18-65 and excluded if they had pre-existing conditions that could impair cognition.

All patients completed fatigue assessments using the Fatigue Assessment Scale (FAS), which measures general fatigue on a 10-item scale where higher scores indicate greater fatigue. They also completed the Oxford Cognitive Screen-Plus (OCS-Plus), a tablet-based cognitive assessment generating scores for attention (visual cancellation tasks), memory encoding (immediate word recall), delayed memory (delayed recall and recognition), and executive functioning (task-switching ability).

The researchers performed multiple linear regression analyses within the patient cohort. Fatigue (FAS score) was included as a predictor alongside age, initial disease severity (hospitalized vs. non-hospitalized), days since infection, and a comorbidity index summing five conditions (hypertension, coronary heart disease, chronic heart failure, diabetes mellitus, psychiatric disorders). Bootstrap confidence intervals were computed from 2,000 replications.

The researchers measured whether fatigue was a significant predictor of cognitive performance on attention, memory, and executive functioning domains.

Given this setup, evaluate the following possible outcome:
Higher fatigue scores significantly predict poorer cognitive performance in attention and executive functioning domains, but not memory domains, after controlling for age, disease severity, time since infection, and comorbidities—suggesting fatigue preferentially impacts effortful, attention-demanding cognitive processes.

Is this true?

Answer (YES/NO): NO